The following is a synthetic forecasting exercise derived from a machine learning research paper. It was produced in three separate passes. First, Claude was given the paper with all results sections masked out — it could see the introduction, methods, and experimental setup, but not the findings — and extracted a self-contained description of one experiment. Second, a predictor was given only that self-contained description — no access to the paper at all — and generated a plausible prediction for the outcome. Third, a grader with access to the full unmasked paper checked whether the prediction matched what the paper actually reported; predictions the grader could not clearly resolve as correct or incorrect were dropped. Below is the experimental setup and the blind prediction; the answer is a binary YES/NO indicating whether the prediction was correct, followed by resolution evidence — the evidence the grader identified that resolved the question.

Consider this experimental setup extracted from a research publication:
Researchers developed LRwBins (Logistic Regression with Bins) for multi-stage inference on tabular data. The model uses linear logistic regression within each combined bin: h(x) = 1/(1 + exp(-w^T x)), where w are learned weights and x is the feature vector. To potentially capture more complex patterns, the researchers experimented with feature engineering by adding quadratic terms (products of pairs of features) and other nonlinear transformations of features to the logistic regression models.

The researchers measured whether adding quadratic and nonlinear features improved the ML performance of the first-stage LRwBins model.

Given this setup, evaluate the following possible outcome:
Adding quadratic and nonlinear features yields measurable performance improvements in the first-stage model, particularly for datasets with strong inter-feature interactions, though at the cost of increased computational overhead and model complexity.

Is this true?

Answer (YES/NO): NO